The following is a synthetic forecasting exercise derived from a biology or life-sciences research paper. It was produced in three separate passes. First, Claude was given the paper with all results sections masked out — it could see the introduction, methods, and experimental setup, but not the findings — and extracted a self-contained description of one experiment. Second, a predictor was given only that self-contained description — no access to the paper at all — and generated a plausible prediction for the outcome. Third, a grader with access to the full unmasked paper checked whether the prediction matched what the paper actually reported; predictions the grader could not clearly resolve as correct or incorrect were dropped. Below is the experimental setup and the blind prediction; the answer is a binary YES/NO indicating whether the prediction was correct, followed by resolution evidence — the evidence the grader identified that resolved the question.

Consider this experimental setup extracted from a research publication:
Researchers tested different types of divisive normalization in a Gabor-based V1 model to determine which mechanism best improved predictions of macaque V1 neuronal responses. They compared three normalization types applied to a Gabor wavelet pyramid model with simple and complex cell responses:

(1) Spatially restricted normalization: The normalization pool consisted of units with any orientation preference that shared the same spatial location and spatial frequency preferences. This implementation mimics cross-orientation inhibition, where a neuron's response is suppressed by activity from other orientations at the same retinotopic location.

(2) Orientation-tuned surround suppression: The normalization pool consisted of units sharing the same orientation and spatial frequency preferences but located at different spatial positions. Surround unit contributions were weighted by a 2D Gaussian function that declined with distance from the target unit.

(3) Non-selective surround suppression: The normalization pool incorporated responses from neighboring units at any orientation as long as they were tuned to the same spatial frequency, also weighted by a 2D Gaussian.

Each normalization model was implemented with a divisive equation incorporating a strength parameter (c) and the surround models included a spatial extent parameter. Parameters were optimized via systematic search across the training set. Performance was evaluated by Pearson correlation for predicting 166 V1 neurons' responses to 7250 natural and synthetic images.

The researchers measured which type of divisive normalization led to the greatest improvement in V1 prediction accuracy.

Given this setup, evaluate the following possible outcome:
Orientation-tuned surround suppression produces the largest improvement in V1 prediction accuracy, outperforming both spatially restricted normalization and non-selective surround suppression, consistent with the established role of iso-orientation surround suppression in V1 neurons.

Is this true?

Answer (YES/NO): YES